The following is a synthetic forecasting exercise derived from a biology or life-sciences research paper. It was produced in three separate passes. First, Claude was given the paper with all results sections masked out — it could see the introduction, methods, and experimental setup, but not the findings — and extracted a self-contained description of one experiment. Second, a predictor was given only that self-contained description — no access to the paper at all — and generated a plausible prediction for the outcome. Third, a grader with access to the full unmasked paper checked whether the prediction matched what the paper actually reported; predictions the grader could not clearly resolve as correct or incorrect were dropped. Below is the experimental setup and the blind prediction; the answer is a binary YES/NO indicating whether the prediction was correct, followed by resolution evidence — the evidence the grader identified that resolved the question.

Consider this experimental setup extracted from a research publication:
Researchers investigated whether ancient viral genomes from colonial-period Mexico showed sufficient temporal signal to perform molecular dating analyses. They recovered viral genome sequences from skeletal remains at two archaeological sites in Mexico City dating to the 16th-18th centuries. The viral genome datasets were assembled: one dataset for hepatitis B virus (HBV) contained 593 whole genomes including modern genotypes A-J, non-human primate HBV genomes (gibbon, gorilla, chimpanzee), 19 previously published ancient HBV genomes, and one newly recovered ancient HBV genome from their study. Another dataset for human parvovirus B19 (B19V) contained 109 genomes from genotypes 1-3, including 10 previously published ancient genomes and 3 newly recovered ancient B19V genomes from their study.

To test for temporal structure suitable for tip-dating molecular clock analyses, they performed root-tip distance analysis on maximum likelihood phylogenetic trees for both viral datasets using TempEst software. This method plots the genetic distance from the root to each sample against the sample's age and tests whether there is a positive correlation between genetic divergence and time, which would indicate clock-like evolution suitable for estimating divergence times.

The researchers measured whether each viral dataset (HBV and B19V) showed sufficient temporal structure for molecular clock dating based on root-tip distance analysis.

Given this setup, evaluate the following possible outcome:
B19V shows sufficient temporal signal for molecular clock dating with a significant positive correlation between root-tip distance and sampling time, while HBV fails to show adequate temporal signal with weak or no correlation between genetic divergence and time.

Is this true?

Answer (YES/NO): YES